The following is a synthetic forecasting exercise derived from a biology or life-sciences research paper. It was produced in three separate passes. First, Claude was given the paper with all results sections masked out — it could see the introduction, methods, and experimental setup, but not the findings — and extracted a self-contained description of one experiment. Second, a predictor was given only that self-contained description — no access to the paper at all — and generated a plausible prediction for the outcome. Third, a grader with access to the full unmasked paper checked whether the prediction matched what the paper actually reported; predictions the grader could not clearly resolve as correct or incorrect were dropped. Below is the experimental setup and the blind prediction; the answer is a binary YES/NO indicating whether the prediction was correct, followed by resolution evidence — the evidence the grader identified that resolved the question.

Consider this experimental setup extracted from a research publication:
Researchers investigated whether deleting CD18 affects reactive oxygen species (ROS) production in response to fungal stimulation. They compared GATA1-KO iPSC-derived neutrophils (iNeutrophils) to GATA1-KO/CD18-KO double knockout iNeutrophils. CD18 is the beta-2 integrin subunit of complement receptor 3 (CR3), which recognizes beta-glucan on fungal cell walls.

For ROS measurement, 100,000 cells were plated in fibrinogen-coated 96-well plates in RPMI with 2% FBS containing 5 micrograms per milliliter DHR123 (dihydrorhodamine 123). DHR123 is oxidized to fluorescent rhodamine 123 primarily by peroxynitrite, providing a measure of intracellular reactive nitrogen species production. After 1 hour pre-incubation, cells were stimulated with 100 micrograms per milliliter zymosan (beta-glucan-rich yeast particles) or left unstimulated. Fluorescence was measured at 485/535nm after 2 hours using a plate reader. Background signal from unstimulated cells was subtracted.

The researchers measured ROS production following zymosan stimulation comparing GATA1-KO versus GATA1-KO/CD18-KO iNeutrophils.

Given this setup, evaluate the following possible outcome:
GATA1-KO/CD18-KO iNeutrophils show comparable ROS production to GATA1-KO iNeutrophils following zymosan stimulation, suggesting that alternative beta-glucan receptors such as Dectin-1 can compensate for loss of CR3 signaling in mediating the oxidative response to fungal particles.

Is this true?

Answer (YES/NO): NO